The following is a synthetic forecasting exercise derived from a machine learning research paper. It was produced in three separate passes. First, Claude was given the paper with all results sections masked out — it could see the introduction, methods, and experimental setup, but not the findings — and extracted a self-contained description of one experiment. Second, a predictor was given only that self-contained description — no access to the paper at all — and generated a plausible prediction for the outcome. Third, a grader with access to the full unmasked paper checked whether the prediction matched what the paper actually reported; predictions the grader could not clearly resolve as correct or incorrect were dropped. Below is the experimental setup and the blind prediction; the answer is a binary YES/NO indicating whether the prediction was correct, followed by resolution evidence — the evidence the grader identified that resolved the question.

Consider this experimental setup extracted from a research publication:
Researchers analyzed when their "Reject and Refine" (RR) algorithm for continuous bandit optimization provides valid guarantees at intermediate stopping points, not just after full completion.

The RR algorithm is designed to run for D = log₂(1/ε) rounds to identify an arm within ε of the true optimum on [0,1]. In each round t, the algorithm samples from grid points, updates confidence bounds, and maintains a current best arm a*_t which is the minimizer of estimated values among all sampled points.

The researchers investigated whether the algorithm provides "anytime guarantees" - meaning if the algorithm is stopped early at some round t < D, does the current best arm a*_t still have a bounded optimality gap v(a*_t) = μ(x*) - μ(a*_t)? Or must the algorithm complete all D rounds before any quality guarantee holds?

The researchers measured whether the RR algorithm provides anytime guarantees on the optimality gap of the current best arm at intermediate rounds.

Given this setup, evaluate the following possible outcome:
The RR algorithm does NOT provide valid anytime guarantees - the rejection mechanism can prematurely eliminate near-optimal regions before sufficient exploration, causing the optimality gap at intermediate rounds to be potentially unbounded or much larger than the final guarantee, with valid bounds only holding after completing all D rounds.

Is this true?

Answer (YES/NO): NO